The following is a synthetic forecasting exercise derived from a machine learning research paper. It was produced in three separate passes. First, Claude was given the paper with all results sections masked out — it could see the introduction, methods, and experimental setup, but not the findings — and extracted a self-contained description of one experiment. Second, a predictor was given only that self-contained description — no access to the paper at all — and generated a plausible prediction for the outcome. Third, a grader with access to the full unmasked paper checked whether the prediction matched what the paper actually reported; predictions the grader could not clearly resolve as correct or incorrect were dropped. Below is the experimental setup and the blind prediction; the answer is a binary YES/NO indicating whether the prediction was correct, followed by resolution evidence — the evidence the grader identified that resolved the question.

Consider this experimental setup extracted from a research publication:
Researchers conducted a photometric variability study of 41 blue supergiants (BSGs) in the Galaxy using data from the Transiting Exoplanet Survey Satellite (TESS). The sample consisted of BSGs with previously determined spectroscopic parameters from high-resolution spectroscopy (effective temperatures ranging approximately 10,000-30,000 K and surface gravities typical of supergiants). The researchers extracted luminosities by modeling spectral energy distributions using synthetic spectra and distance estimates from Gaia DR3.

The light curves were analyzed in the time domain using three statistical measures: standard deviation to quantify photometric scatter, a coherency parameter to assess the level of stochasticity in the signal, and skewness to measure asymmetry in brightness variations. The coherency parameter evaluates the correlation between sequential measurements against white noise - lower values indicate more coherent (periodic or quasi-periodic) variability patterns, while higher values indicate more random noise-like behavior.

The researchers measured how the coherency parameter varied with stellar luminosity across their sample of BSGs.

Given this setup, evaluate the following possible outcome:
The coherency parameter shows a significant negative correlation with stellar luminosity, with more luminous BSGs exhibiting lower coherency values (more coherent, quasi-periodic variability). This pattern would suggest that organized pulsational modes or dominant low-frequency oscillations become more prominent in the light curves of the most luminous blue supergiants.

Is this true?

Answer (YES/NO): NO